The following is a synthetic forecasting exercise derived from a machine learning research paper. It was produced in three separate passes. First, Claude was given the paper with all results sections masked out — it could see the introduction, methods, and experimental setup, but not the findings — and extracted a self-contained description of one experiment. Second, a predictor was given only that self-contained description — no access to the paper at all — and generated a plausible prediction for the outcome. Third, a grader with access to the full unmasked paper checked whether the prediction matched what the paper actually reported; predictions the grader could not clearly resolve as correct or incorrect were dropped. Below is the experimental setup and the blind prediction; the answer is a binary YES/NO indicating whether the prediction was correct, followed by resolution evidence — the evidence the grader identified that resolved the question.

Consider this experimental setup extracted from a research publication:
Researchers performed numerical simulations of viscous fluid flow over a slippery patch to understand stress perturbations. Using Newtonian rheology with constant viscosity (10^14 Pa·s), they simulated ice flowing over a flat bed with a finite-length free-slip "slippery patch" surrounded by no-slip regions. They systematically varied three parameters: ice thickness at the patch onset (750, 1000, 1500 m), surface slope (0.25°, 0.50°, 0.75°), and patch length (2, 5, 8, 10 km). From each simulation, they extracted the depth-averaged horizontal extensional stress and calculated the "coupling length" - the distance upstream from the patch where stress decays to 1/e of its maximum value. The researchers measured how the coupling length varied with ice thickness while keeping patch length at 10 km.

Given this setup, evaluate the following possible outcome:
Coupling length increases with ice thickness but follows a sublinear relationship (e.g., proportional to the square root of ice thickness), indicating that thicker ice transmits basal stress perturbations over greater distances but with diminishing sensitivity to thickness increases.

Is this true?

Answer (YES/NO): NO